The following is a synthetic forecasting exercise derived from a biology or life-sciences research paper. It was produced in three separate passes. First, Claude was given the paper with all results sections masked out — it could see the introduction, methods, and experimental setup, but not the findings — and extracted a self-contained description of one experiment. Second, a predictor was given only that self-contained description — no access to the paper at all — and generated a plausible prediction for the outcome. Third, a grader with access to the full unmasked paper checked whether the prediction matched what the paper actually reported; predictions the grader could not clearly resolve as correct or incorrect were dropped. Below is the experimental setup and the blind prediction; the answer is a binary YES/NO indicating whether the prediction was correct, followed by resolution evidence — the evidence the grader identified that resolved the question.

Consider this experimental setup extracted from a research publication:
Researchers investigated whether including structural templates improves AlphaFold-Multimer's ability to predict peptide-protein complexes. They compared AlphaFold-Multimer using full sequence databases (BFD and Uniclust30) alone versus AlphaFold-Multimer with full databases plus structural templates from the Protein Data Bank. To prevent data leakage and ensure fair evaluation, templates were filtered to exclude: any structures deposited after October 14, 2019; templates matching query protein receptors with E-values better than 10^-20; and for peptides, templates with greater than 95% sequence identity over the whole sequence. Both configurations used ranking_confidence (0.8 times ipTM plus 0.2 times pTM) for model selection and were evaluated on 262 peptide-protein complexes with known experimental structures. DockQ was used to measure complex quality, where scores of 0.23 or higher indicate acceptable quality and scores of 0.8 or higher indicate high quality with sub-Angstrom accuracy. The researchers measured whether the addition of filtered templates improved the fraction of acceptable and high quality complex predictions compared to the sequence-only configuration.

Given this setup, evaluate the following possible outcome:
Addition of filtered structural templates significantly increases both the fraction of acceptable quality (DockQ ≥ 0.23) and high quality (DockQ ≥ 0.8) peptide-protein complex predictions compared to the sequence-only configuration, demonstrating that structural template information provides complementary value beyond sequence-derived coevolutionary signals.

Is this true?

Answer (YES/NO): NO